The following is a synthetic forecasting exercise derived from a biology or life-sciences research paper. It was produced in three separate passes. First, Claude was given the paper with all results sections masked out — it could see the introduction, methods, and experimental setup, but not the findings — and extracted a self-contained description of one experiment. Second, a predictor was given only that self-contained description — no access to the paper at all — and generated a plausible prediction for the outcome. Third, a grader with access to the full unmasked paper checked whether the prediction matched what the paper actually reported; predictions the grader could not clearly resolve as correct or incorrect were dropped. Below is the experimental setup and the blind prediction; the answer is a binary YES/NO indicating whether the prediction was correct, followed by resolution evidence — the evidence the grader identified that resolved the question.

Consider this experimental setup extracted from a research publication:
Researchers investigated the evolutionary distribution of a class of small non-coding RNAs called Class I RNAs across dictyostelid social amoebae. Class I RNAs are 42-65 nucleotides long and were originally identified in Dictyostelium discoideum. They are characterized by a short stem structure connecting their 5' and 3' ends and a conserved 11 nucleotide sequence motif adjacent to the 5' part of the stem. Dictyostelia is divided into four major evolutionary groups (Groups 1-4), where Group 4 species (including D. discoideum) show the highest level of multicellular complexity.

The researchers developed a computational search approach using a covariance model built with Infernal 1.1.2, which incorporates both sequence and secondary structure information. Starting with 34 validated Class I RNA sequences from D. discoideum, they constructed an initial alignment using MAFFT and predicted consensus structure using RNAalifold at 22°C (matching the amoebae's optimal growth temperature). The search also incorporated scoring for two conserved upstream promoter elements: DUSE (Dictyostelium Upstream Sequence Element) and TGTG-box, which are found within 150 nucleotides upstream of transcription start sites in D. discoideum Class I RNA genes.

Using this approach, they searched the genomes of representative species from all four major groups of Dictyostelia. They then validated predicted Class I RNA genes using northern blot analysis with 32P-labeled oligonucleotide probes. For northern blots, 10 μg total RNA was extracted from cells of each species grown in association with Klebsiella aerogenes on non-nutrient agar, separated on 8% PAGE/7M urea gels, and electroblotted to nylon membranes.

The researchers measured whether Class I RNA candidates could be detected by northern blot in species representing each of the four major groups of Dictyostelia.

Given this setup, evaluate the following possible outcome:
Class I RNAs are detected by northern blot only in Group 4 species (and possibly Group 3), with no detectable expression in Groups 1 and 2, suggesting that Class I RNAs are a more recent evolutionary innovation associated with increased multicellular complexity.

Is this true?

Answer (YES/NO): NO